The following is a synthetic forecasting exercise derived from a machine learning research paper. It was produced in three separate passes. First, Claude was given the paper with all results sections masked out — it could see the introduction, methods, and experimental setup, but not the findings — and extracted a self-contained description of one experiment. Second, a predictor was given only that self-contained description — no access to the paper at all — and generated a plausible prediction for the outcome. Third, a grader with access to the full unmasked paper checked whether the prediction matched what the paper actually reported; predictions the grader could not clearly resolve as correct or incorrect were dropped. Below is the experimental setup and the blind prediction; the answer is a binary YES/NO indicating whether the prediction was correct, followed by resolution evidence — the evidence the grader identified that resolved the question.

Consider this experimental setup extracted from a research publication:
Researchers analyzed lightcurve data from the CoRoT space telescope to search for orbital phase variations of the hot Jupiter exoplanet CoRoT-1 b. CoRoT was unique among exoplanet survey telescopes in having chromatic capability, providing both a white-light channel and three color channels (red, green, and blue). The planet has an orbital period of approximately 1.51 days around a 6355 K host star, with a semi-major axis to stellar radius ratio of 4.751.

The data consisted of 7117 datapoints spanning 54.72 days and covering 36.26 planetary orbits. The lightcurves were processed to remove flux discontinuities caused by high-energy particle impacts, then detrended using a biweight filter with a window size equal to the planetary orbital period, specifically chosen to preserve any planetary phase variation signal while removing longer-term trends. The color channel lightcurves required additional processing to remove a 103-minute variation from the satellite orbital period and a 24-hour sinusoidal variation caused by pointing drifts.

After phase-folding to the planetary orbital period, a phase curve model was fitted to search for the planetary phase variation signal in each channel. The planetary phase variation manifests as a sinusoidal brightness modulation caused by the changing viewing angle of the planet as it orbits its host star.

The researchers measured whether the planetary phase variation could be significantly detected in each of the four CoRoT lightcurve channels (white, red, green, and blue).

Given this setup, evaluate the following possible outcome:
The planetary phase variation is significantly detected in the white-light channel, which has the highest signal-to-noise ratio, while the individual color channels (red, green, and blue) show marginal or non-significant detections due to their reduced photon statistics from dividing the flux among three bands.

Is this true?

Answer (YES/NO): NO